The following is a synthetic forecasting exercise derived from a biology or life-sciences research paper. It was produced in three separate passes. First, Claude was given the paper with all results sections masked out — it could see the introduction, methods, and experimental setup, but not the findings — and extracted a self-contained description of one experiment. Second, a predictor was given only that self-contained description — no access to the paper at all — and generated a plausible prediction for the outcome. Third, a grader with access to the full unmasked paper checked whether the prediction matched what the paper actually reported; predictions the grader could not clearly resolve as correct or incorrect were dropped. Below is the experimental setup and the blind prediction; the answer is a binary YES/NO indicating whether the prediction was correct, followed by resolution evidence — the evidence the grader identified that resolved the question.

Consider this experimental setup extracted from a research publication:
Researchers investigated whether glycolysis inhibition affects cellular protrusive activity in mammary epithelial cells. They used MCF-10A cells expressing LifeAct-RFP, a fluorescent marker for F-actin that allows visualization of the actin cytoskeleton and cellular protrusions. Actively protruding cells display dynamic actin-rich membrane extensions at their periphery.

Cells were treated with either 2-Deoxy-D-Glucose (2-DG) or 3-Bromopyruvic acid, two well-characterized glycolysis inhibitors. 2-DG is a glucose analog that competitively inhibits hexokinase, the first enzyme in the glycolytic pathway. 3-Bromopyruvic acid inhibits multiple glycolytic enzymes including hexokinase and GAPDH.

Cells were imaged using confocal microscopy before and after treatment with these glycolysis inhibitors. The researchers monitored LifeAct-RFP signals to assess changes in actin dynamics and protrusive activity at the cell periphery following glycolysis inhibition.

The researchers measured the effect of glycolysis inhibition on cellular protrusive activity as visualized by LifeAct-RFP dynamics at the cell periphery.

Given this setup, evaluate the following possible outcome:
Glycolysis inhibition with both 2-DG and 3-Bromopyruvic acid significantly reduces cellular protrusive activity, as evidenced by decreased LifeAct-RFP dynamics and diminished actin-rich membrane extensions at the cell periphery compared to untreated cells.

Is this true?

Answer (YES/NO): YES